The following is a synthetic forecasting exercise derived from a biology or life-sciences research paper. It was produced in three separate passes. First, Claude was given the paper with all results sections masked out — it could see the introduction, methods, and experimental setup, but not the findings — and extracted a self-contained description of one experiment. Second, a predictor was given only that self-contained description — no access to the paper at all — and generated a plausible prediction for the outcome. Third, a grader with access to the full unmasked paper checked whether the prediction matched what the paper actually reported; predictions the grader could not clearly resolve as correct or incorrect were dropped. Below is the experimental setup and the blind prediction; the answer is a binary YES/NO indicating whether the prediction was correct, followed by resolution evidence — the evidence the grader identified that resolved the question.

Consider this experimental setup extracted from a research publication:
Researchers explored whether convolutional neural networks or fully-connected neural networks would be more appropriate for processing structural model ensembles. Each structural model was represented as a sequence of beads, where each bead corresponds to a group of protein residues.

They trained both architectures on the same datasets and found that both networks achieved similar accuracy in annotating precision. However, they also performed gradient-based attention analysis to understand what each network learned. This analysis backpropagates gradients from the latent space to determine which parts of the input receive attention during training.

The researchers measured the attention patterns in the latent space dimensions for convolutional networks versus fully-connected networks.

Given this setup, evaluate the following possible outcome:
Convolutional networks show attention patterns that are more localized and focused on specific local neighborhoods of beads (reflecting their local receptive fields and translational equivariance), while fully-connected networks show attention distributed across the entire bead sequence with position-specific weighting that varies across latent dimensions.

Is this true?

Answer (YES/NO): NO